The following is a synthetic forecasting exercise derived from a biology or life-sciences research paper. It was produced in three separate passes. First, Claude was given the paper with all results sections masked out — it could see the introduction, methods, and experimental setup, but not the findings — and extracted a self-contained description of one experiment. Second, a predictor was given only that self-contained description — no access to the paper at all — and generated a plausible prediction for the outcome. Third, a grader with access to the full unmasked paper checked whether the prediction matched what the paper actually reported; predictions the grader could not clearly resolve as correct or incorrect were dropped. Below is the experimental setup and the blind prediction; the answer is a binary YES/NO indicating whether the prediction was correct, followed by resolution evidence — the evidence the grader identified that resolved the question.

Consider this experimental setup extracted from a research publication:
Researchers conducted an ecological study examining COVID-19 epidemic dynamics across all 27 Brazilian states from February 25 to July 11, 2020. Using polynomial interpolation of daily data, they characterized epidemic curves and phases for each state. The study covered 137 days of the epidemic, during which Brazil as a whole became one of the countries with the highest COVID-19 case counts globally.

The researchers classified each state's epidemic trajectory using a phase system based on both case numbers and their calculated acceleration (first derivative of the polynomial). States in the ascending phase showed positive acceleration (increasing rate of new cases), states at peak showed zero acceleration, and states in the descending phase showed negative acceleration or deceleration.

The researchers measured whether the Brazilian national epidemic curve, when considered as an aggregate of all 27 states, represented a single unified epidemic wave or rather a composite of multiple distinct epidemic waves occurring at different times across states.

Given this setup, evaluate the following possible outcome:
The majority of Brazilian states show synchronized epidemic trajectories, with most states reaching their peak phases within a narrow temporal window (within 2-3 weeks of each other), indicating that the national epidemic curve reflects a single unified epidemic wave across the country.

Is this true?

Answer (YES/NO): NO